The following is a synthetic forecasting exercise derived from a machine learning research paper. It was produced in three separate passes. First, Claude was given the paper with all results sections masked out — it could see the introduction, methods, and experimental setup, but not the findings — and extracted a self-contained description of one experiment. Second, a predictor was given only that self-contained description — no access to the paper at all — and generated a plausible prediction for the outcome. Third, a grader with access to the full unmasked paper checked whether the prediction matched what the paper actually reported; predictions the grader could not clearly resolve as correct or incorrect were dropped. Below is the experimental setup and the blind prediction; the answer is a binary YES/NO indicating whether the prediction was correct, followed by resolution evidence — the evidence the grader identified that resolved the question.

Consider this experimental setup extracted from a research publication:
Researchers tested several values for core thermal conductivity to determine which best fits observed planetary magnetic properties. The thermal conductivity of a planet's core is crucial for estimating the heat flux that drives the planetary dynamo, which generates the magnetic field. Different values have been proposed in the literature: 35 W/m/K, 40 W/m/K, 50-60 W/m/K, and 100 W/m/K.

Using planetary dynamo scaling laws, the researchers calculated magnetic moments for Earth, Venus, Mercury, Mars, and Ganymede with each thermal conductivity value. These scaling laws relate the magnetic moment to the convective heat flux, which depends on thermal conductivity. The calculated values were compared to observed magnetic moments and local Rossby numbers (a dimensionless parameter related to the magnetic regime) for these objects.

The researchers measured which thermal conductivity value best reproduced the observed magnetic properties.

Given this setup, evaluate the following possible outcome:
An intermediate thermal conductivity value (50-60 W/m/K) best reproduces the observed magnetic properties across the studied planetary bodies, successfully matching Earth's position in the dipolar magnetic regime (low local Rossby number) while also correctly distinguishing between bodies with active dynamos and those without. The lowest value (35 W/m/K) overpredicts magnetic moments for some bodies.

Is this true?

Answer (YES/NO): NO